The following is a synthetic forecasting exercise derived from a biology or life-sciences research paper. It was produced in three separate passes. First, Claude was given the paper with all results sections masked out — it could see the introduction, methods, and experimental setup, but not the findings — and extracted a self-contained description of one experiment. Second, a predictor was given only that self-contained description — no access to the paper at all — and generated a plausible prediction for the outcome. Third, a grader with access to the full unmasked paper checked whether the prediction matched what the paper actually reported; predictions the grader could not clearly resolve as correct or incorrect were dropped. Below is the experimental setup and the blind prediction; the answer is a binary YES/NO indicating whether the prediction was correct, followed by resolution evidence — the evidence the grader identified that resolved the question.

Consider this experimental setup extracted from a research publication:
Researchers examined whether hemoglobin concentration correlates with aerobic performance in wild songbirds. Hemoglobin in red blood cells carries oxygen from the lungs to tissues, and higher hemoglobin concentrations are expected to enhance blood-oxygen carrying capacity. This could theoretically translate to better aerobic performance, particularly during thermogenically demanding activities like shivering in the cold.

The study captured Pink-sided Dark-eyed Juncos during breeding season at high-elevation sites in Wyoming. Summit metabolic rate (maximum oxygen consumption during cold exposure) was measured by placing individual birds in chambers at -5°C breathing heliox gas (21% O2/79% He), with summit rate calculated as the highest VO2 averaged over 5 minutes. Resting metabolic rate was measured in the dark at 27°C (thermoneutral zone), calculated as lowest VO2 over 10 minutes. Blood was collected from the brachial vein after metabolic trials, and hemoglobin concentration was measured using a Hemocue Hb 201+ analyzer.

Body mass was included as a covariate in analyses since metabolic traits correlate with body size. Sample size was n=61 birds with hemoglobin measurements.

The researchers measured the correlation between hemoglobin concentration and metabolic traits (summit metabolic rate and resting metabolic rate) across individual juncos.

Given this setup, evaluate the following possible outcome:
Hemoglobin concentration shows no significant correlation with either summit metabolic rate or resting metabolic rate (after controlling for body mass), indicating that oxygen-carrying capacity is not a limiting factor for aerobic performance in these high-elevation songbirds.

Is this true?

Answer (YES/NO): NO